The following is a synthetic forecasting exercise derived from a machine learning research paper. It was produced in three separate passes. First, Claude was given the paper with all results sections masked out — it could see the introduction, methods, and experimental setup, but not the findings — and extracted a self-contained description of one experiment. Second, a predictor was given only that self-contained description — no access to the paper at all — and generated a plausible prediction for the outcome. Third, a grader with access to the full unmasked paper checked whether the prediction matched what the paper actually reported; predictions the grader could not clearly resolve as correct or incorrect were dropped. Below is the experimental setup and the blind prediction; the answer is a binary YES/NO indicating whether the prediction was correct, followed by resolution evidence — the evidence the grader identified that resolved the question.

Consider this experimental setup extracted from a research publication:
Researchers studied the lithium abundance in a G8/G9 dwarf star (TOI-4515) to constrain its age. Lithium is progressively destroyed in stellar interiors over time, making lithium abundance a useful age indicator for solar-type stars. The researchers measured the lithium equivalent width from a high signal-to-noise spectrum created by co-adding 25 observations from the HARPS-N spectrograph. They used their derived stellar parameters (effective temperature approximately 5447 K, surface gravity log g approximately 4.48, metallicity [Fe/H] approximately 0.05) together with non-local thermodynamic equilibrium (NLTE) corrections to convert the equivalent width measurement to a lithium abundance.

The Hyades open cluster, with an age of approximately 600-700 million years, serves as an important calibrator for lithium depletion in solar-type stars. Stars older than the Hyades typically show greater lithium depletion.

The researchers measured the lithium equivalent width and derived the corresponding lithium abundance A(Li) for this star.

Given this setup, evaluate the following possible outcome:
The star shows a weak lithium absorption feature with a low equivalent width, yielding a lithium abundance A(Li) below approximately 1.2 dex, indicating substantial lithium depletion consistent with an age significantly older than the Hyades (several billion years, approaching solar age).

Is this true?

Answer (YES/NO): NO